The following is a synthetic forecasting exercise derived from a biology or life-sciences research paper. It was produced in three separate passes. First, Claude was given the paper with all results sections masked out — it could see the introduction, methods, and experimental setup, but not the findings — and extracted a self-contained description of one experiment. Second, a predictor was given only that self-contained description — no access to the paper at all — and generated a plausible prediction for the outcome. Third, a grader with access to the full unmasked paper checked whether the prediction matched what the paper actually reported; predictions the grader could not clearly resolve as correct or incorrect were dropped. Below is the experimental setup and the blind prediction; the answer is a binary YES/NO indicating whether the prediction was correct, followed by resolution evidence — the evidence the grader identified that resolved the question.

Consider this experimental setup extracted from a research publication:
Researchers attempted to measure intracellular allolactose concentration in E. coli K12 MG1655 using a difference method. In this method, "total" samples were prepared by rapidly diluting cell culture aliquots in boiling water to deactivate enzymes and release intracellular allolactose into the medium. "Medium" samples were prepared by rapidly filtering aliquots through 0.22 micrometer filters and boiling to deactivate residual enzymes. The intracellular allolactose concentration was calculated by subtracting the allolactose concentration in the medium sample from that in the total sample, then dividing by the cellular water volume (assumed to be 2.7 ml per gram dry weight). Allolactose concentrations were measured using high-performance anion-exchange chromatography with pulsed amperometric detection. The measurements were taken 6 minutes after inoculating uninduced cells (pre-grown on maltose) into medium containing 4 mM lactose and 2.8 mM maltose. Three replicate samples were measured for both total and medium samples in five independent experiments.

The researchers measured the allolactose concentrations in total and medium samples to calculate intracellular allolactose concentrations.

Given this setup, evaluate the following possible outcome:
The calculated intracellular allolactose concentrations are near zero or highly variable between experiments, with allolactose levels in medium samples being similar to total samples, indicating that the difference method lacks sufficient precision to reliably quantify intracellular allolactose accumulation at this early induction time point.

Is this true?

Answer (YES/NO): YES